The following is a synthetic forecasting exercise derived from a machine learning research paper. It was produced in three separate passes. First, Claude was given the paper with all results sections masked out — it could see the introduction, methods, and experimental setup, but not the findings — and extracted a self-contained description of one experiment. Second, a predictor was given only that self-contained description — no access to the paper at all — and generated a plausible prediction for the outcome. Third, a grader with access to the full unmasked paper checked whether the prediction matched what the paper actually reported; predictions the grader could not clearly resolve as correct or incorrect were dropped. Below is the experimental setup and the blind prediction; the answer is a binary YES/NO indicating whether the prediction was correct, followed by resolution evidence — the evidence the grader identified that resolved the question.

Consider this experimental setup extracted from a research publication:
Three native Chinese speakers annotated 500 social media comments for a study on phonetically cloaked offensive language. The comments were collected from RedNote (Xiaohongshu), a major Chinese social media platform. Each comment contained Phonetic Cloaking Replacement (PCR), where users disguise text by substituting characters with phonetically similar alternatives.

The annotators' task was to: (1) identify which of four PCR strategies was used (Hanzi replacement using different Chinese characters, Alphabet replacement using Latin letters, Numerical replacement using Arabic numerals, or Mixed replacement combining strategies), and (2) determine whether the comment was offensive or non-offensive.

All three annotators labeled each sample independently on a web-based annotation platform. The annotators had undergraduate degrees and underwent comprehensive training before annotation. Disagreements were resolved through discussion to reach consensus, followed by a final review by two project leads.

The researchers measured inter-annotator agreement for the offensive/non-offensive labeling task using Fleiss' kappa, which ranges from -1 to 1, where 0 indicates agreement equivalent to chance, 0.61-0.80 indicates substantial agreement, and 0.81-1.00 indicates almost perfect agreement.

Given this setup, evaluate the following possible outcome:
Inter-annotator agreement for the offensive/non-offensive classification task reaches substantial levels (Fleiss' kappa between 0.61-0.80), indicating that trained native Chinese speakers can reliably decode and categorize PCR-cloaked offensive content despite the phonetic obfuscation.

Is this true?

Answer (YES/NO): NO